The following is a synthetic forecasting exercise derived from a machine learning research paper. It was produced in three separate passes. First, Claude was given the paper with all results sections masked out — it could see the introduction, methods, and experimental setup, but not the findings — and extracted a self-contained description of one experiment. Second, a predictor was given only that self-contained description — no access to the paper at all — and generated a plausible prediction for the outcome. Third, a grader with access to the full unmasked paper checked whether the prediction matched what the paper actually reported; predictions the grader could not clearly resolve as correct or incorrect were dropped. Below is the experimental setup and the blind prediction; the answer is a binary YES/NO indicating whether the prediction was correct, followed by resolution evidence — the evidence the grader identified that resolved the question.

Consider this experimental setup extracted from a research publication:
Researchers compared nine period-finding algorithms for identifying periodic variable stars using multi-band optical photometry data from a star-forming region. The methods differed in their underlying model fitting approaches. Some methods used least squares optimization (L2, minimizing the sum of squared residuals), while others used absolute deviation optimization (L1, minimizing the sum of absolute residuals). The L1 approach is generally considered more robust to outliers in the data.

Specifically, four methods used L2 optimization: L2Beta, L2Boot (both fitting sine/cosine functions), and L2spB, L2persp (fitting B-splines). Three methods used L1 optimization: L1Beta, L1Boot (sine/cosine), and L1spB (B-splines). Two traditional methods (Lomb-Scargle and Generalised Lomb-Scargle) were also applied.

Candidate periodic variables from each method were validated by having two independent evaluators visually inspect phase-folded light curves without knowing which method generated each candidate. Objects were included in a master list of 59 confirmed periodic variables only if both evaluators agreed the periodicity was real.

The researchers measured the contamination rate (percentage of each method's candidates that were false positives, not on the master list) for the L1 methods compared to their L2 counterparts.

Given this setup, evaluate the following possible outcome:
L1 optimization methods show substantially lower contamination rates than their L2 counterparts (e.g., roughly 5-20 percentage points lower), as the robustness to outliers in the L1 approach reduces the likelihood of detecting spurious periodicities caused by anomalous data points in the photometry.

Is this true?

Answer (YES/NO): YES